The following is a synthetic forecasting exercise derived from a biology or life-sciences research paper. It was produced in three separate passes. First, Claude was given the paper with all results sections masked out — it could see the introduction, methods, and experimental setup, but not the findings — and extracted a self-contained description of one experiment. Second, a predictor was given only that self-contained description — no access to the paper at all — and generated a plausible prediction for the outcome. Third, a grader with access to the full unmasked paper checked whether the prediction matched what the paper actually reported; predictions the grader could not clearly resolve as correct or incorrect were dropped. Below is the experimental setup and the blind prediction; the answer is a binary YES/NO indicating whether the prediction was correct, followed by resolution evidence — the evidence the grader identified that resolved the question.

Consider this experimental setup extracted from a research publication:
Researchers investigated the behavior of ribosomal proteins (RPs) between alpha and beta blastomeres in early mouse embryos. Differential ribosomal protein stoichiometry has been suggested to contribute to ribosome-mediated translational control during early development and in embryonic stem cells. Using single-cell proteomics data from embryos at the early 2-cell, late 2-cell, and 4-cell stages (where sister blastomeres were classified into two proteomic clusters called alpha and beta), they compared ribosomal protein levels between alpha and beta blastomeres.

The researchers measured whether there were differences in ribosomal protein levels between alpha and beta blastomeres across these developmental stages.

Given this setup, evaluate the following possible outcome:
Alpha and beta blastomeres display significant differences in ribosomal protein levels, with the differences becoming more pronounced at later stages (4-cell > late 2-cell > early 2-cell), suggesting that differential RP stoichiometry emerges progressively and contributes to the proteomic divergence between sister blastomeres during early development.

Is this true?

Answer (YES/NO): NO